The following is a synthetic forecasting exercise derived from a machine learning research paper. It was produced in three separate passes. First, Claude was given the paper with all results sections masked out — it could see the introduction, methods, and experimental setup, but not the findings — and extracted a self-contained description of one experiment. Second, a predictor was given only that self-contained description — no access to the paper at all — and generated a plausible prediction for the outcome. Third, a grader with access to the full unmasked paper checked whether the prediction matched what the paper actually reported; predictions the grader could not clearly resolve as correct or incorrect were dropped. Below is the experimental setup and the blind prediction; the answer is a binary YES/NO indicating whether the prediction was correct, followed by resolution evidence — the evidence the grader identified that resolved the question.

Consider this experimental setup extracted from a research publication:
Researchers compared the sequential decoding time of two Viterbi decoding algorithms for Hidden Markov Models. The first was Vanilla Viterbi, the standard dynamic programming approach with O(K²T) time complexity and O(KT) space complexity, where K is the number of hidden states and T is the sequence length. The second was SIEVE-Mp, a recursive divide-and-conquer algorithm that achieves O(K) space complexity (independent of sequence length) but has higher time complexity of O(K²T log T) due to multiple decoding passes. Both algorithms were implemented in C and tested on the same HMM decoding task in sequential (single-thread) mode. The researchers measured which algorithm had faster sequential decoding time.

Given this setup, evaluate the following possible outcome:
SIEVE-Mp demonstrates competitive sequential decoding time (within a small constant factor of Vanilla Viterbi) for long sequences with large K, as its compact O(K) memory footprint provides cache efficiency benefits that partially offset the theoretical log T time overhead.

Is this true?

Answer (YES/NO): NO